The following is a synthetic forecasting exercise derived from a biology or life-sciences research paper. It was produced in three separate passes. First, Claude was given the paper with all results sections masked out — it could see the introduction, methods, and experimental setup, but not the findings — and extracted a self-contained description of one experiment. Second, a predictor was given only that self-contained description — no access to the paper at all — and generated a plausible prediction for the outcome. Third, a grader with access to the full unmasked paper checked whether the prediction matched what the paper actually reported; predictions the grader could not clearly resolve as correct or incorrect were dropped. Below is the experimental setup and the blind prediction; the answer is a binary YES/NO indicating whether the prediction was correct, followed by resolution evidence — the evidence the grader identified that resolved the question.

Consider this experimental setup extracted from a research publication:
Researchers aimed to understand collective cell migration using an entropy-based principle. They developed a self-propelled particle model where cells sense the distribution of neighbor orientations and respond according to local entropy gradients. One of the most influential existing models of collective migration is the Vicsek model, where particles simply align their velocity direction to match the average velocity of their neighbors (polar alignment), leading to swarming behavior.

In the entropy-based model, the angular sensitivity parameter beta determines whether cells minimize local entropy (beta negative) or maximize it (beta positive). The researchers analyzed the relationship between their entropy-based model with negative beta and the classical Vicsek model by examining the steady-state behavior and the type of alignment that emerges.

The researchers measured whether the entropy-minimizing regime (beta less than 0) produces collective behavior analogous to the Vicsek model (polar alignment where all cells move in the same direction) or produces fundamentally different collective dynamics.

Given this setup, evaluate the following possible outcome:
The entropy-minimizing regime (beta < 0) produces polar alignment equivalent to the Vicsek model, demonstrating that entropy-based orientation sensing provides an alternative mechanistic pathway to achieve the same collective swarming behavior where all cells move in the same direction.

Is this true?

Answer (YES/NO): YES